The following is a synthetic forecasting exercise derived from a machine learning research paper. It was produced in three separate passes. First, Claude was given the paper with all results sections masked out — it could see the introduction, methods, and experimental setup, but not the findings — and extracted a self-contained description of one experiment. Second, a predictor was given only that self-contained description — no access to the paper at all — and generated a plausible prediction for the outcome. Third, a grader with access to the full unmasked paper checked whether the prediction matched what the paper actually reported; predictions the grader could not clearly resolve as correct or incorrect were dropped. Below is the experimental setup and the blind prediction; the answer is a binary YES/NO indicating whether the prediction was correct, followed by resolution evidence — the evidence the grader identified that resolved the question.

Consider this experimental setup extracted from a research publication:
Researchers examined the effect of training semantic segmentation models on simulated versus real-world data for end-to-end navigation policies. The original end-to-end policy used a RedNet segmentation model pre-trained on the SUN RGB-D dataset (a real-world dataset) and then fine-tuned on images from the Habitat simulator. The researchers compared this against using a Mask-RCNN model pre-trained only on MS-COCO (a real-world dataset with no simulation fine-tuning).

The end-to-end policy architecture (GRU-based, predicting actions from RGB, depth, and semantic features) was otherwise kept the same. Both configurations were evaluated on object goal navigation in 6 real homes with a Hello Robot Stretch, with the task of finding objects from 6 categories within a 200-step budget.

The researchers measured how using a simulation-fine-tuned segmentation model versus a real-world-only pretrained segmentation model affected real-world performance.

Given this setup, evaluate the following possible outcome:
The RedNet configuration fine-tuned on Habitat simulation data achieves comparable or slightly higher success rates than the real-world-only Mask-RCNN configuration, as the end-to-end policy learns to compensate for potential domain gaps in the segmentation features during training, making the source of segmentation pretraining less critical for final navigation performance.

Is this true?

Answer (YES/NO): NO